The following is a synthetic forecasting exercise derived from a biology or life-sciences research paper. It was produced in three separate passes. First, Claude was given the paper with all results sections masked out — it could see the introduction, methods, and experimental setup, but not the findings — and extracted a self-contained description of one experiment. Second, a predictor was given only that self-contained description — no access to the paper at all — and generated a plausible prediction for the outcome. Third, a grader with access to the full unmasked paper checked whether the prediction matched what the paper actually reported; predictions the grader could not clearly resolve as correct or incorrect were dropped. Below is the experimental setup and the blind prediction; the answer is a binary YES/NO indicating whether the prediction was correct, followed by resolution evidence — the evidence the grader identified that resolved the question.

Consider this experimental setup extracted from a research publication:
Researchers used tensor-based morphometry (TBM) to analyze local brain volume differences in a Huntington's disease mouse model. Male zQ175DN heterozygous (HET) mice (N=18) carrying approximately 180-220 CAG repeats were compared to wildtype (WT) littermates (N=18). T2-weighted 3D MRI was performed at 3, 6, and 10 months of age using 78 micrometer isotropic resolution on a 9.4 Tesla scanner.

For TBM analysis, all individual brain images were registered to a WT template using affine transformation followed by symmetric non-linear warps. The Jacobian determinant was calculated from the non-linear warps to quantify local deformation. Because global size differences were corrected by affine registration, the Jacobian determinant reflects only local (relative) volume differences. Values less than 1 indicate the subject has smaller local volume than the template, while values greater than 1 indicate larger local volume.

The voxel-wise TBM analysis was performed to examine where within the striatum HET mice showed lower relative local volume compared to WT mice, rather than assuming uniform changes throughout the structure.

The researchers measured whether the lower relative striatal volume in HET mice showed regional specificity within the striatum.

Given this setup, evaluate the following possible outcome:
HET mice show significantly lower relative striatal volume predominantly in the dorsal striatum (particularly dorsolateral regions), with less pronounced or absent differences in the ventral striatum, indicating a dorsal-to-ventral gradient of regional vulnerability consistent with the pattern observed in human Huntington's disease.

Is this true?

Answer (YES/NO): NO